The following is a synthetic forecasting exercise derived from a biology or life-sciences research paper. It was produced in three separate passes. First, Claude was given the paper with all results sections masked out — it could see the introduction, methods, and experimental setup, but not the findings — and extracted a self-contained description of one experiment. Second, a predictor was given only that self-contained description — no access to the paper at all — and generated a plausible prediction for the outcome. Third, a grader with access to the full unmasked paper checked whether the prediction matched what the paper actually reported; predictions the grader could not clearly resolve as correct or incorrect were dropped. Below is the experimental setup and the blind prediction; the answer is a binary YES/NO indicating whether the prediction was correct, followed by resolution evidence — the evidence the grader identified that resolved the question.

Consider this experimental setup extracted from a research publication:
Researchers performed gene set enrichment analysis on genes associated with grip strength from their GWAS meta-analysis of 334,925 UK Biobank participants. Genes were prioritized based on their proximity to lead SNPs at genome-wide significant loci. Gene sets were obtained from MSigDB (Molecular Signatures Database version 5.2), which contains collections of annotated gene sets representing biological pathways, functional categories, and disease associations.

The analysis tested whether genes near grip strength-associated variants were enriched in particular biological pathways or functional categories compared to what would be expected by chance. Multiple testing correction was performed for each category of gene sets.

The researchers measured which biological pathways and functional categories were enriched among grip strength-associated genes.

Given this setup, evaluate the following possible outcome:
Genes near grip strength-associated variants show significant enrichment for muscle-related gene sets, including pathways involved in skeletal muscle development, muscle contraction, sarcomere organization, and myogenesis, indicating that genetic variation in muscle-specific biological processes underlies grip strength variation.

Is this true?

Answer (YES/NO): NO